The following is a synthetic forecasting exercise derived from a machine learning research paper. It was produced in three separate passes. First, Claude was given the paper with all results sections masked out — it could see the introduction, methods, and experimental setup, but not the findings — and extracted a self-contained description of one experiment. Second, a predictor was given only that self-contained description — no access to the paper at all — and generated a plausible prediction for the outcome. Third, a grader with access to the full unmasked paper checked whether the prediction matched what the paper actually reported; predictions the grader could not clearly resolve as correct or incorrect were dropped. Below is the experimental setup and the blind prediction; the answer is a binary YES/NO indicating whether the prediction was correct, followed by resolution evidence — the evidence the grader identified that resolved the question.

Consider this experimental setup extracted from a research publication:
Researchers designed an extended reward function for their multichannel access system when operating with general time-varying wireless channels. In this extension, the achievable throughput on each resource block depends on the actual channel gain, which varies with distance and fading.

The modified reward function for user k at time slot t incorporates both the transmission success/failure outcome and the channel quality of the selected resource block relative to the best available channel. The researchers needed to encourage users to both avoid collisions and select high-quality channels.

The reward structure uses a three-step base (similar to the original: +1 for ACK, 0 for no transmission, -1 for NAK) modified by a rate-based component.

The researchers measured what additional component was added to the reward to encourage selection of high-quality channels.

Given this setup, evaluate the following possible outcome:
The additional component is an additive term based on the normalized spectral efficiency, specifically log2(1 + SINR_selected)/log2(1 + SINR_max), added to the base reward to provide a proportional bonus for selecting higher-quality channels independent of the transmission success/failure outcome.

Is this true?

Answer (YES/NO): NO